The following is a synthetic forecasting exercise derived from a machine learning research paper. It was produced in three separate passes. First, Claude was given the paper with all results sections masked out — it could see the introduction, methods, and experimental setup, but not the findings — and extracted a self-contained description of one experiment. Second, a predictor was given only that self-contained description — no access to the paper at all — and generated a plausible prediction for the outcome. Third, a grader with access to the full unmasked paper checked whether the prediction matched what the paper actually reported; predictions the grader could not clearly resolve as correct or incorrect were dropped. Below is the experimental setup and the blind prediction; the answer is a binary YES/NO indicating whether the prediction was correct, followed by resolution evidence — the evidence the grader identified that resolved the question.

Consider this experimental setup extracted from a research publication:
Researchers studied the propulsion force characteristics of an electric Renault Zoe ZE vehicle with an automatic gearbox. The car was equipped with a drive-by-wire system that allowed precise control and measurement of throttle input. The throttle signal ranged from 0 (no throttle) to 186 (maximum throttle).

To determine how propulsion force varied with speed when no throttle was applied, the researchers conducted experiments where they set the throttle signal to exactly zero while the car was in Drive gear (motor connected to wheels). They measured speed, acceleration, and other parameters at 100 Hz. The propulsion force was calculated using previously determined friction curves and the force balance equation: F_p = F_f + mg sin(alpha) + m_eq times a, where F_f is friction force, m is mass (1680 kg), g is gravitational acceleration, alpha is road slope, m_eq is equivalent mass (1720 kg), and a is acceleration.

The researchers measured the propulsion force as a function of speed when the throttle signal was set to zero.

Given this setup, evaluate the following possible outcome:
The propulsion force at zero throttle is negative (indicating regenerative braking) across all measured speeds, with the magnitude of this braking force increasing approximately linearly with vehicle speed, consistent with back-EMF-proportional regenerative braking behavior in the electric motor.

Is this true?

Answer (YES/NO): NO